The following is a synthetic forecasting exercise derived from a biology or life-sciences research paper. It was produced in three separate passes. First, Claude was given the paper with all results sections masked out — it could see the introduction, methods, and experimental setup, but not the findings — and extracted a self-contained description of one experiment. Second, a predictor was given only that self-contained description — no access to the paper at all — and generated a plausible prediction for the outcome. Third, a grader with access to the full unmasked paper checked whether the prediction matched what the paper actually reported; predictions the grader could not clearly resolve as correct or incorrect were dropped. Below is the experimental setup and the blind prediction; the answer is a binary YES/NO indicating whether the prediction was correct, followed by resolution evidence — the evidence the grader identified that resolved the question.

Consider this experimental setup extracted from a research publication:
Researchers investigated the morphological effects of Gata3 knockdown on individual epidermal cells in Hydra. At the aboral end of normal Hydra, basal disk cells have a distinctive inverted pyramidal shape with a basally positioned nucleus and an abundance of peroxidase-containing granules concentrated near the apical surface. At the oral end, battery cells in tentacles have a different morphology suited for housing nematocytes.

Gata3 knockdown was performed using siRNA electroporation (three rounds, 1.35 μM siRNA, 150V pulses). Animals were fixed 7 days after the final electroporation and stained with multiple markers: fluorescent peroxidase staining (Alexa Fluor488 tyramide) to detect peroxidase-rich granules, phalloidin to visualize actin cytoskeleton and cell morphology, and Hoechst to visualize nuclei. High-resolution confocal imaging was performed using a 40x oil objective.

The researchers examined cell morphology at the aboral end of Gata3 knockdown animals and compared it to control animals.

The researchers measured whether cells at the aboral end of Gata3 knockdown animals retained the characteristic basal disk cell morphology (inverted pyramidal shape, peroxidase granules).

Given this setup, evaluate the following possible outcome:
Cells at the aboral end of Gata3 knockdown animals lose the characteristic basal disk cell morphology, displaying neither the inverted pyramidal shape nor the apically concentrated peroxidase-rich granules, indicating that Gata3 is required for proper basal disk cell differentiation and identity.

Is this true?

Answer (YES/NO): NO